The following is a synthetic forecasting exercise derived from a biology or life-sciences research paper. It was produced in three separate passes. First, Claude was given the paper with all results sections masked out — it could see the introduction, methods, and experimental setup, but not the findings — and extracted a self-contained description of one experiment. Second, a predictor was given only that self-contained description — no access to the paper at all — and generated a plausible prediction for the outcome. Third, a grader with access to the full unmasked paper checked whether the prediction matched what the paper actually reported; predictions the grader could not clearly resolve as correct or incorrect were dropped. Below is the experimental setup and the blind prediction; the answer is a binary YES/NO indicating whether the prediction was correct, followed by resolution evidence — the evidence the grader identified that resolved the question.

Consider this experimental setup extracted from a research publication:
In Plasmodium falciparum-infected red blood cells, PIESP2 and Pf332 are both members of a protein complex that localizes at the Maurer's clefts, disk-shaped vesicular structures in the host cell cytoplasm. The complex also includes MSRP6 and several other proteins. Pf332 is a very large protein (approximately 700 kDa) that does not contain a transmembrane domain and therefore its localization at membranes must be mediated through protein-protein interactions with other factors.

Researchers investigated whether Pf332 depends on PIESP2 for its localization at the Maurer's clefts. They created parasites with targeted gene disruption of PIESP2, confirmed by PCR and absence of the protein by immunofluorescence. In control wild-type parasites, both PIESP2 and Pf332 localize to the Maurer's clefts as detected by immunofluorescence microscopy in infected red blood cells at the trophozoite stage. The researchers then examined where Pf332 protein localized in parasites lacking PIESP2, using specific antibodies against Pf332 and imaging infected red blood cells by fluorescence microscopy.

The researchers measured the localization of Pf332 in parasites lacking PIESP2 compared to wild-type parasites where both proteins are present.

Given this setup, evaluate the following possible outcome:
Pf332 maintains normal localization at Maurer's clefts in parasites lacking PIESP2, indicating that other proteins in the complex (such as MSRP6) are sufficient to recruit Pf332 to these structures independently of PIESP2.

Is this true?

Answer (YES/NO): NO